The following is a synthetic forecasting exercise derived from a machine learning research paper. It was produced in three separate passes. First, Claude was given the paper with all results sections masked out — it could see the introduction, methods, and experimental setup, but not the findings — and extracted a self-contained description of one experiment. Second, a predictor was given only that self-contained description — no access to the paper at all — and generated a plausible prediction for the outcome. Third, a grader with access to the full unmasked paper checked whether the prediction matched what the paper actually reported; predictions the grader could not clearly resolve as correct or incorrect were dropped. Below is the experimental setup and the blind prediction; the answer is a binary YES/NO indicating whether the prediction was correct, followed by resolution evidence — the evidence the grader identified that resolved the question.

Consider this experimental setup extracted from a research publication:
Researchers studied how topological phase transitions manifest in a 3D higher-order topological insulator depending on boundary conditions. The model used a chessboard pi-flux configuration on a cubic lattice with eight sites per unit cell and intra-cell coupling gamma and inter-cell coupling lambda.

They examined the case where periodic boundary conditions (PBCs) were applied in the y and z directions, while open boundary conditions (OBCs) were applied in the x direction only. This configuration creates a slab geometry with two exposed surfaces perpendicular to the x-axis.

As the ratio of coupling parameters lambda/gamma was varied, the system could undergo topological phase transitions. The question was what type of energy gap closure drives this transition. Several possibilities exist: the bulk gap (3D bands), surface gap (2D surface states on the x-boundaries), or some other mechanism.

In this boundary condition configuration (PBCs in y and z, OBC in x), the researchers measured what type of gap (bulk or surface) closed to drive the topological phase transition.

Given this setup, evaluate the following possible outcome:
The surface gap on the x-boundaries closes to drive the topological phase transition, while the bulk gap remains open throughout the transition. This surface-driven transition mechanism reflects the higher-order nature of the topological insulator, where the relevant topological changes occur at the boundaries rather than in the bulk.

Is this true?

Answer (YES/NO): YES